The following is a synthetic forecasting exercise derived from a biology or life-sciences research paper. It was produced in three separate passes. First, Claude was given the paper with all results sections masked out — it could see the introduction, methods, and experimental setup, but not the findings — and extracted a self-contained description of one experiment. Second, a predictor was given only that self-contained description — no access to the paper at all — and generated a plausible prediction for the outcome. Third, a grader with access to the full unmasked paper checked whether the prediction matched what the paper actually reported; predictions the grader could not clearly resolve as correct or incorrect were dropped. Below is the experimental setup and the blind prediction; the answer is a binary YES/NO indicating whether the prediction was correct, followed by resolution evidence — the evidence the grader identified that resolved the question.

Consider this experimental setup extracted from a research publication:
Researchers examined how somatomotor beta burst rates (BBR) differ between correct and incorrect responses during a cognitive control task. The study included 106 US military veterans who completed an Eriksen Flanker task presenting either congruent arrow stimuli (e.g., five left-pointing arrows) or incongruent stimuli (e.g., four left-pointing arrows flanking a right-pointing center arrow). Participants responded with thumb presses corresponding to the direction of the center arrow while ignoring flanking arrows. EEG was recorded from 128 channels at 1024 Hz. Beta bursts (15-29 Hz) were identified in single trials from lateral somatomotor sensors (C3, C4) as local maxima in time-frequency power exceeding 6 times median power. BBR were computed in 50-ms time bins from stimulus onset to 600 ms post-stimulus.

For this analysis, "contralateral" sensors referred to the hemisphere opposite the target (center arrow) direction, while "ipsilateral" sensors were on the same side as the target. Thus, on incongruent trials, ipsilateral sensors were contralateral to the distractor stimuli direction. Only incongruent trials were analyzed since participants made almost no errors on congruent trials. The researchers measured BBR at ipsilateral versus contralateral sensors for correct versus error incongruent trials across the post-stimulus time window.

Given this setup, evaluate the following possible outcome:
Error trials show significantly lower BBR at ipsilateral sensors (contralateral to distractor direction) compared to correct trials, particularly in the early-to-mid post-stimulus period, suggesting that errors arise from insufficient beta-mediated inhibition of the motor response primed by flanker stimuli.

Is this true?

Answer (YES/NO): YES